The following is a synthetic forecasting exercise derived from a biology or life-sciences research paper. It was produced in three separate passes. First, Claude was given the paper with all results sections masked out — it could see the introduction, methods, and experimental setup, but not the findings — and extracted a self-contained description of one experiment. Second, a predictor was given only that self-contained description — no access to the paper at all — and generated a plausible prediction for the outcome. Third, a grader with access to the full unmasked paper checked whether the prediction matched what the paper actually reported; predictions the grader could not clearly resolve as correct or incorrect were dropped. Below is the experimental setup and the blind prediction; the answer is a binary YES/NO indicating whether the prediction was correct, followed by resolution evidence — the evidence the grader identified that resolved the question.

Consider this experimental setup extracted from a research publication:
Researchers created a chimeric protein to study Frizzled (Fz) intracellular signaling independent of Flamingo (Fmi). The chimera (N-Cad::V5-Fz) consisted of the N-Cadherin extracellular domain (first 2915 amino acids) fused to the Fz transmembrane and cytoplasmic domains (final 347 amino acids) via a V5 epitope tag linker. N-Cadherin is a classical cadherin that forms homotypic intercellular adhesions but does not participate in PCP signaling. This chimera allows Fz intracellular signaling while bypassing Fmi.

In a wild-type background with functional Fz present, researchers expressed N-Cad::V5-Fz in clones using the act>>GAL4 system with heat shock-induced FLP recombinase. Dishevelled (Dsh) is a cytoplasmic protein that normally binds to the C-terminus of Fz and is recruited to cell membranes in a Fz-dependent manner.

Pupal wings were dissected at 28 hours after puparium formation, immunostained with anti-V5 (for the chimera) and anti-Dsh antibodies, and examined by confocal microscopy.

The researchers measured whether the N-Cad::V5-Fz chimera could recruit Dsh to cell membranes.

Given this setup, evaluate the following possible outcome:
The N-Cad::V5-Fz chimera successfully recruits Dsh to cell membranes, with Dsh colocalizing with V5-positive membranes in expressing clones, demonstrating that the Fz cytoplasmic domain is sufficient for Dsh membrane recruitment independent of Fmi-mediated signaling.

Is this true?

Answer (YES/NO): YES